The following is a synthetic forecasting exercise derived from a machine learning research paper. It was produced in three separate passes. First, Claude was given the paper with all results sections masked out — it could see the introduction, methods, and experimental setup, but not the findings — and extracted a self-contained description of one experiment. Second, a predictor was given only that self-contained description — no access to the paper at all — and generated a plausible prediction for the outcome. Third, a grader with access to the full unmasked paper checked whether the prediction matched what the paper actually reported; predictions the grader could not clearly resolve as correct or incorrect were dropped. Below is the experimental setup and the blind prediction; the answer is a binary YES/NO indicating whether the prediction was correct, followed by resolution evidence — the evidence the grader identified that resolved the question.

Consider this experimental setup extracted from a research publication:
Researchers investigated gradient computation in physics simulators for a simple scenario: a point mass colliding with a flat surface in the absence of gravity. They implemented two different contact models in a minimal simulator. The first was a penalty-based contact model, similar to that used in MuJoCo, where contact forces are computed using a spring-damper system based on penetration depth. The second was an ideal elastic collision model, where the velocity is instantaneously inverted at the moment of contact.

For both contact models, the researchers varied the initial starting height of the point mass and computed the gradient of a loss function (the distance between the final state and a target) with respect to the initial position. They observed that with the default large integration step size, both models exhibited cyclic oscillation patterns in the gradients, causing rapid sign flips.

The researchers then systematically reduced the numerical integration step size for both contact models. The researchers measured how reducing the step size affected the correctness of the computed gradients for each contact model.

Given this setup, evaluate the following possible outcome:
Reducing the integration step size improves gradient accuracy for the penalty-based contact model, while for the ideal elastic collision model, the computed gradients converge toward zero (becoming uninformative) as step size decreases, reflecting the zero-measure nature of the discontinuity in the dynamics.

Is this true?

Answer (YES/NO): NO